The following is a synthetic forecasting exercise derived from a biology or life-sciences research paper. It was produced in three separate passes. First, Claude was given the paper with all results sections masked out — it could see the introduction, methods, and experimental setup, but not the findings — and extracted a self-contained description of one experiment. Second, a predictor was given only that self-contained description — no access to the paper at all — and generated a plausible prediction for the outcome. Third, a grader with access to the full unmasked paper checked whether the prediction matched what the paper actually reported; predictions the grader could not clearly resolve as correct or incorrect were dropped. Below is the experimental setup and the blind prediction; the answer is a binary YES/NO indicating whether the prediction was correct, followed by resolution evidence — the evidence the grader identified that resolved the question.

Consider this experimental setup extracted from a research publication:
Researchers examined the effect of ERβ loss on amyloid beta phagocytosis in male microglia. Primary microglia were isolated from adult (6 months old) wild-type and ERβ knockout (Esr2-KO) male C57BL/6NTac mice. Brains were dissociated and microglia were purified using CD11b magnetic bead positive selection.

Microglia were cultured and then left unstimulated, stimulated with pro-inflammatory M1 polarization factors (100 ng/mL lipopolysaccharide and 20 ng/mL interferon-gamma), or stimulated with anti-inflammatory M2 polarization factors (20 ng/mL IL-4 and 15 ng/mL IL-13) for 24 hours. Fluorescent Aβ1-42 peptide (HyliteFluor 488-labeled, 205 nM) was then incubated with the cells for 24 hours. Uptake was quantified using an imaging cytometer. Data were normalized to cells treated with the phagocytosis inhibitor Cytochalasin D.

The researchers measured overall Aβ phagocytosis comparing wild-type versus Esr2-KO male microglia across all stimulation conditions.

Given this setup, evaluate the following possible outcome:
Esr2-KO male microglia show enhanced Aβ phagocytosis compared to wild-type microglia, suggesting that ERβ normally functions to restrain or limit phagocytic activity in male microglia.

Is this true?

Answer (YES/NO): NO